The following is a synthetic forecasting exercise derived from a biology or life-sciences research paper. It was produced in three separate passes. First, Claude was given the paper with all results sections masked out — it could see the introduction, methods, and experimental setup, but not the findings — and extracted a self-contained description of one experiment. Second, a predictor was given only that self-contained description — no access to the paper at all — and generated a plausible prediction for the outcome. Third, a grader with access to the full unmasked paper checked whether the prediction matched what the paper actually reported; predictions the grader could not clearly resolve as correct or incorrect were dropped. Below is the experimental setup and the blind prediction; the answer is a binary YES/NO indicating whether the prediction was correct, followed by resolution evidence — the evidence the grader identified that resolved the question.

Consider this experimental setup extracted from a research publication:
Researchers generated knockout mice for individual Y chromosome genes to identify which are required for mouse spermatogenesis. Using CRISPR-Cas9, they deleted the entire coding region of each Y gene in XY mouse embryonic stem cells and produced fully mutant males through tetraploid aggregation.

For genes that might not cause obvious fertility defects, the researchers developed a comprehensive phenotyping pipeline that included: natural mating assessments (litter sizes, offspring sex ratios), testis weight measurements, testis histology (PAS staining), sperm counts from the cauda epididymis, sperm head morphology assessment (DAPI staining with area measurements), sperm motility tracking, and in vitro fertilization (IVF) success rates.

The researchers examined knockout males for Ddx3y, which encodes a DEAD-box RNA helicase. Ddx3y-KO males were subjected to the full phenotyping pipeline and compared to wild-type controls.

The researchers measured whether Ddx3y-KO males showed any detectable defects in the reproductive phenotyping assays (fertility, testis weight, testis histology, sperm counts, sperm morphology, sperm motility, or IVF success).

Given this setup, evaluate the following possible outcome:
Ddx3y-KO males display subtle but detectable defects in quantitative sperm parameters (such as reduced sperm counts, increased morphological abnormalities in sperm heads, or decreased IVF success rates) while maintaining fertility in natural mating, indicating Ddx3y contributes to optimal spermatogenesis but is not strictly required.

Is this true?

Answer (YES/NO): NO